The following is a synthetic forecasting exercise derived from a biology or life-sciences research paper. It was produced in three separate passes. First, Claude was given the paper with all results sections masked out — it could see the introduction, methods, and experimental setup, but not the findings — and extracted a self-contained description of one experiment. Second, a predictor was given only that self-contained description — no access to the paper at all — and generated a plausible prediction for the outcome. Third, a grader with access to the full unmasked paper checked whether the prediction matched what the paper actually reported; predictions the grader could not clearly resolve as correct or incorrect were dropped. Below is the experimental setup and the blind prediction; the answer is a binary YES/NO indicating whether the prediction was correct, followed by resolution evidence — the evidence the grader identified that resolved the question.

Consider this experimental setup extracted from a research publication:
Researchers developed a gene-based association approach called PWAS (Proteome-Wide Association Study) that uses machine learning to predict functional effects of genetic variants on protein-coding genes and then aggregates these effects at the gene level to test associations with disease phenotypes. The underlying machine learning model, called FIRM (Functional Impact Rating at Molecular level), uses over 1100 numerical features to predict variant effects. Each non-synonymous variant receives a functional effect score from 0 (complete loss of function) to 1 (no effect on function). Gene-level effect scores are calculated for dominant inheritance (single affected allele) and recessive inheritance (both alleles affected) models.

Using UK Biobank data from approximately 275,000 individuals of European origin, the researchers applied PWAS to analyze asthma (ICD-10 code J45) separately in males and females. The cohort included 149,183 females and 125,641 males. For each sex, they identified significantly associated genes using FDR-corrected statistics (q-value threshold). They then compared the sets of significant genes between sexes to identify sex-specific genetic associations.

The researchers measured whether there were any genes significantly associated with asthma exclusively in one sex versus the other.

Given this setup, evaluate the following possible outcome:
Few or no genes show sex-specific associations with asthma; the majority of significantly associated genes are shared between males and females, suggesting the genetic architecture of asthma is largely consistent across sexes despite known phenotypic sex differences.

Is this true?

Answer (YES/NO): YES